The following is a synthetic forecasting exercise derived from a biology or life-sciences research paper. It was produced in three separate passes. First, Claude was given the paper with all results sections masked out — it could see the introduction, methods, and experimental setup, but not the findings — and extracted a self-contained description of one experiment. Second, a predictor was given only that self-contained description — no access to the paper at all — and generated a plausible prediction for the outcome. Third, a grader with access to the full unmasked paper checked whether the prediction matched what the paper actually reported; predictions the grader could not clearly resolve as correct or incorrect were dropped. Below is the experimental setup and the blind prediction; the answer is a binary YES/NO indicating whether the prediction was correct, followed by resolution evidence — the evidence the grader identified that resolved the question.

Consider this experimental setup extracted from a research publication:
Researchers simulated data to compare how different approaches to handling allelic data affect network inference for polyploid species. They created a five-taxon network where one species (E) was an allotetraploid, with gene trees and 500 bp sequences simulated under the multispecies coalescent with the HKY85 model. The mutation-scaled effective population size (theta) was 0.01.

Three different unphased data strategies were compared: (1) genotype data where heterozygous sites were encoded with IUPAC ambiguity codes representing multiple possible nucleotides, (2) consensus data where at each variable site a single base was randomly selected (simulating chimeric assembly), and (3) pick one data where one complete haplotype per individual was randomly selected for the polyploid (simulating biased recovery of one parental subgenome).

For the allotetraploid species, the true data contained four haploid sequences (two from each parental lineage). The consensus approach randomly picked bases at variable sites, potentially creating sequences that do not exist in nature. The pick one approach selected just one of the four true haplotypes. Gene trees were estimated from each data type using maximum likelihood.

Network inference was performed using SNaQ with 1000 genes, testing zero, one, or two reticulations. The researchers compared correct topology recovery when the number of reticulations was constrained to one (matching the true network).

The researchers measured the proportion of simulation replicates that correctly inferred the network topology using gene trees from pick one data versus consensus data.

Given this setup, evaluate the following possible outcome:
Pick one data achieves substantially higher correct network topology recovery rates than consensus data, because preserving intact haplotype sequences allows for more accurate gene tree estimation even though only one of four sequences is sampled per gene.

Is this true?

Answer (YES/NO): NO